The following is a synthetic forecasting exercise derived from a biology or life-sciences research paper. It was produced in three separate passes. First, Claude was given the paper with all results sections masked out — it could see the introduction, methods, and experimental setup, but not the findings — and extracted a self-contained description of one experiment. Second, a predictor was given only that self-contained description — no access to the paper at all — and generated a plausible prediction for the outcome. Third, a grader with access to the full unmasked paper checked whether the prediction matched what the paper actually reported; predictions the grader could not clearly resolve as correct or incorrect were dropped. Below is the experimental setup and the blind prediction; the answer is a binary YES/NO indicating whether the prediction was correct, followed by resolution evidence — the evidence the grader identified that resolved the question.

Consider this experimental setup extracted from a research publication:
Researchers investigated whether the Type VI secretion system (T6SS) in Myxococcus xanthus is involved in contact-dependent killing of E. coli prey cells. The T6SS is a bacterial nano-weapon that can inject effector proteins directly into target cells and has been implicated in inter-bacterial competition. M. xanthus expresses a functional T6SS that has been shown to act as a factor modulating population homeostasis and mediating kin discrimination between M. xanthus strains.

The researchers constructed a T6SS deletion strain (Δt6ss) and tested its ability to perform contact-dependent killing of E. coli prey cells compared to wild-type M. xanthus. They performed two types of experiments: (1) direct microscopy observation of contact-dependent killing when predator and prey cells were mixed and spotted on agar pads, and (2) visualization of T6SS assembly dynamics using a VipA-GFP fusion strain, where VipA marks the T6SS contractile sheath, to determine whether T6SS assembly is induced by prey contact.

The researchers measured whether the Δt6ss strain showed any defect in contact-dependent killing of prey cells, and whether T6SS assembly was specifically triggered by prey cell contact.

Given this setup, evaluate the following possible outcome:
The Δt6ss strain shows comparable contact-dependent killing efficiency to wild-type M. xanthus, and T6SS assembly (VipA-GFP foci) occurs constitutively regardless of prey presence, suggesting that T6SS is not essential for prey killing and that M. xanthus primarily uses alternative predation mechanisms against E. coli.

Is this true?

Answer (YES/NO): YES